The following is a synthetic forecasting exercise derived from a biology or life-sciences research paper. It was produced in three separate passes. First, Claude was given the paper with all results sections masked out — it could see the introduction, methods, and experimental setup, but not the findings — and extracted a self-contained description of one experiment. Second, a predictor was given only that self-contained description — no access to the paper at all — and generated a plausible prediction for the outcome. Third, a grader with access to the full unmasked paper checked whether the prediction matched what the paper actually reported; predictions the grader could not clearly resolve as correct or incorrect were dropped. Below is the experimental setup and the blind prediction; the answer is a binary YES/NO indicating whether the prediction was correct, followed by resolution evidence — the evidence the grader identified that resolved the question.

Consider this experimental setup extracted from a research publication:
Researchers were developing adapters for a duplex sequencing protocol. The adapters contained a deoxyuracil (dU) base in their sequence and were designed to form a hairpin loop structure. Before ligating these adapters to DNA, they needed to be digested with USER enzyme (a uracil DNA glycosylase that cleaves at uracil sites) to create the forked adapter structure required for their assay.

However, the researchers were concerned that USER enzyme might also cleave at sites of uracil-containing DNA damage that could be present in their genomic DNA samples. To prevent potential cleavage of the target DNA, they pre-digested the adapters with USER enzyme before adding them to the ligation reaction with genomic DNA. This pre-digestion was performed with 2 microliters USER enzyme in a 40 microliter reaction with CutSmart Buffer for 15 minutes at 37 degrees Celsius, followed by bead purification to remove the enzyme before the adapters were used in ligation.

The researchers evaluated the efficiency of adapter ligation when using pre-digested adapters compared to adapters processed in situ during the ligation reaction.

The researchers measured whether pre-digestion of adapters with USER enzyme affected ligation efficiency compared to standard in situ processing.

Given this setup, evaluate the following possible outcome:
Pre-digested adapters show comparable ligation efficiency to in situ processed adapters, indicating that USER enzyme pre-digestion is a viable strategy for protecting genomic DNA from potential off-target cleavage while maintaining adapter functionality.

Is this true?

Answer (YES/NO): NO